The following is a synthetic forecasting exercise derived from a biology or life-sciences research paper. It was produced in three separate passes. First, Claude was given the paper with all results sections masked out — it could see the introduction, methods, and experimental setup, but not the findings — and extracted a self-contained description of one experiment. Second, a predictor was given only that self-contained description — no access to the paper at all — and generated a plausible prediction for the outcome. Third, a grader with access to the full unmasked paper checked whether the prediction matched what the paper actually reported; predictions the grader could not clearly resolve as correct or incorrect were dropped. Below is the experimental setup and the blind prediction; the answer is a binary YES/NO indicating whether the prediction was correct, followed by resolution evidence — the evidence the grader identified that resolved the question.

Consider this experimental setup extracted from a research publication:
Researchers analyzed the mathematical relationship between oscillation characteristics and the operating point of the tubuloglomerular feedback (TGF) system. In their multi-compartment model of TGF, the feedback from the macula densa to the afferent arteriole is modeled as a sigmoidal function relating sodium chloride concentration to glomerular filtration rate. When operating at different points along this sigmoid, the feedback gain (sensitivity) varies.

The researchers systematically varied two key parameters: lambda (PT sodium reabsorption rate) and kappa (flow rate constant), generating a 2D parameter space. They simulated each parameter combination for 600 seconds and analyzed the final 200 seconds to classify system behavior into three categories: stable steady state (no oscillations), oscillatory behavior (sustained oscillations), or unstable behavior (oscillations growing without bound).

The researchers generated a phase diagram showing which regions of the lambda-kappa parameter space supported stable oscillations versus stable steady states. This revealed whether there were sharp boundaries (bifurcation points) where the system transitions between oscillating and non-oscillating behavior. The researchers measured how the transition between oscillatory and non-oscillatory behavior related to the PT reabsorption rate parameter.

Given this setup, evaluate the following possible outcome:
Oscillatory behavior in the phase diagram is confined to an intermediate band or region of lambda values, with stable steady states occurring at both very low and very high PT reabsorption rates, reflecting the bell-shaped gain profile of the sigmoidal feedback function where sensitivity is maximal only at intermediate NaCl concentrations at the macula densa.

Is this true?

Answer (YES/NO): NO